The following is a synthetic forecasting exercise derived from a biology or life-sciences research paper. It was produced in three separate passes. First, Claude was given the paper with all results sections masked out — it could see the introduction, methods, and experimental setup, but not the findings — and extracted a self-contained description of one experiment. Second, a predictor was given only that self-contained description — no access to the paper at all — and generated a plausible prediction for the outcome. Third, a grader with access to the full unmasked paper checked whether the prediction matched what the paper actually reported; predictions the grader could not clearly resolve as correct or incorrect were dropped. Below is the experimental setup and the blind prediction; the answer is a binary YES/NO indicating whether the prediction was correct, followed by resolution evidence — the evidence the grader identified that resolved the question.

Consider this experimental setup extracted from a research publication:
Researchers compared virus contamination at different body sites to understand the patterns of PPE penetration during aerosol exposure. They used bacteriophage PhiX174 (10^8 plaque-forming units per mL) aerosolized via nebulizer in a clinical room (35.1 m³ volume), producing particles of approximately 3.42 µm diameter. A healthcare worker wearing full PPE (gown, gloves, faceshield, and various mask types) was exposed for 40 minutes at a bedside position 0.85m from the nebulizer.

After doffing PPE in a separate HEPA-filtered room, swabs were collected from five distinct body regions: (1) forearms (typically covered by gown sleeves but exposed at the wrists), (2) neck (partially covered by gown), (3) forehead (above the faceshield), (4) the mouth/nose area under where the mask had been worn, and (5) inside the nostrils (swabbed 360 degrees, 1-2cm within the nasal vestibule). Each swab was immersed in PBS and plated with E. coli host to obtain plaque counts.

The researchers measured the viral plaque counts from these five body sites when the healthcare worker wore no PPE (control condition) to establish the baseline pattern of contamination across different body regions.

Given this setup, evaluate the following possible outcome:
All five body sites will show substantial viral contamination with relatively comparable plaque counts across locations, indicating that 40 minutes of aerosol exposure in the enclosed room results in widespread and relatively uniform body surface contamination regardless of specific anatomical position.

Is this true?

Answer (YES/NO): NO